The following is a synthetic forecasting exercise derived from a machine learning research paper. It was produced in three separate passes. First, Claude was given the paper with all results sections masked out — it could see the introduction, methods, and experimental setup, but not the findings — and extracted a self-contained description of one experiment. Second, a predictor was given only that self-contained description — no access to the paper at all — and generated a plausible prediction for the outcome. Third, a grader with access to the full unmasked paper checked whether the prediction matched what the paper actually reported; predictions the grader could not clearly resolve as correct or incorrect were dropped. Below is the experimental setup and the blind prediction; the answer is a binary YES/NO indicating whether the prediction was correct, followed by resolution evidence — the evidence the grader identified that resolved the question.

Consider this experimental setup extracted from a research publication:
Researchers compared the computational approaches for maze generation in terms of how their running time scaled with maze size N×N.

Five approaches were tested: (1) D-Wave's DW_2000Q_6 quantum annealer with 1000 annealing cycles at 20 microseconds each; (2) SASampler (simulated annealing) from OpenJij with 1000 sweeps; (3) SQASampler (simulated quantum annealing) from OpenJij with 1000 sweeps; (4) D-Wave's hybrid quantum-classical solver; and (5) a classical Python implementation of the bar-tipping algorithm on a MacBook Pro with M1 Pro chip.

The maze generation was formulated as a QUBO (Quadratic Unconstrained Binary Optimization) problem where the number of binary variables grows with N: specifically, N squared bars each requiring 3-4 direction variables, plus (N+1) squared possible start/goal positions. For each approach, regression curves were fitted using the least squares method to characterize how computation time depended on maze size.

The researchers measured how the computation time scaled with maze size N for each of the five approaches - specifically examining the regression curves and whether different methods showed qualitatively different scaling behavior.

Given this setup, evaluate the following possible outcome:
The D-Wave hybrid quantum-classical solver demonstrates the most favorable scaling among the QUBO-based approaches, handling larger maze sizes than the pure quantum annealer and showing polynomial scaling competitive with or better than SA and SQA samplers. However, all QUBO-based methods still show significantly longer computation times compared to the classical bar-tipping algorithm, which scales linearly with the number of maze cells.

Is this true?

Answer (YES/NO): NO